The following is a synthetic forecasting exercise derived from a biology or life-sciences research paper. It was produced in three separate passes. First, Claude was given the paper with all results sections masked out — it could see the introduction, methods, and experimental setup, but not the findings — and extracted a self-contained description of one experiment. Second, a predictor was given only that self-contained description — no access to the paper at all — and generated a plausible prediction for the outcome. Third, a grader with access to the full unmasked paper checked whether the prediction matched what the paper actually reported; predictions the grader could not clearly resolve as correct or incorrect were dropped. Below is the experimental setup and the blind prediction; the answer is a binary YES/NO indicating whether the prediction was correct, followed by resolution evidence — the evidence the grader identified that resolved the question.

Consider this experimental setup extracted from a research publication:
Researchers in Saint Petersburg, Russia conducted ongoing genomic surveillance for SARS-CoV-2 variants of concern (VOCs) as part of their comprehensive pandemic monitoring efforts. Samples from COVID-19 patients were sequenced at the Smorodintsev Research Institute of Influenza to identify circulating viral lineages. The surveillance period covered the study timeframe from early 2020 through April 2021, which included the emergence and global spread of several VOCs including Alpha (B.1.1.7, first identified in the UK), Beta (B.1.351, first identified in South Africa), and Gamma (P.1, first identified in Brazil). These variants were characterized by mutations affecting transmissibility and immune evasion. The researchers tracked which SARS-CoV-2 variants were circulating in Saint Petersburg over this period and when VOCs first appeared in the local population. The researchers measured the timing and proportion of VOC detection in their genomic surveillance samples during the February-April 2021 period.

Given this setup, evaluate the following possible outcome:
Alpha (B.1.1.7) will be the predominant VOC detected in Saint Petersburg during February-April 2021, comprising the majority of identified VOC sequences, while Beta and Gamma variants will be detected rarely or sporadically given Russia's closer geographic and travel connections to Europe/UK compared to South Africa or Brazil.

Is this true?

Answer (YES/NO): NO